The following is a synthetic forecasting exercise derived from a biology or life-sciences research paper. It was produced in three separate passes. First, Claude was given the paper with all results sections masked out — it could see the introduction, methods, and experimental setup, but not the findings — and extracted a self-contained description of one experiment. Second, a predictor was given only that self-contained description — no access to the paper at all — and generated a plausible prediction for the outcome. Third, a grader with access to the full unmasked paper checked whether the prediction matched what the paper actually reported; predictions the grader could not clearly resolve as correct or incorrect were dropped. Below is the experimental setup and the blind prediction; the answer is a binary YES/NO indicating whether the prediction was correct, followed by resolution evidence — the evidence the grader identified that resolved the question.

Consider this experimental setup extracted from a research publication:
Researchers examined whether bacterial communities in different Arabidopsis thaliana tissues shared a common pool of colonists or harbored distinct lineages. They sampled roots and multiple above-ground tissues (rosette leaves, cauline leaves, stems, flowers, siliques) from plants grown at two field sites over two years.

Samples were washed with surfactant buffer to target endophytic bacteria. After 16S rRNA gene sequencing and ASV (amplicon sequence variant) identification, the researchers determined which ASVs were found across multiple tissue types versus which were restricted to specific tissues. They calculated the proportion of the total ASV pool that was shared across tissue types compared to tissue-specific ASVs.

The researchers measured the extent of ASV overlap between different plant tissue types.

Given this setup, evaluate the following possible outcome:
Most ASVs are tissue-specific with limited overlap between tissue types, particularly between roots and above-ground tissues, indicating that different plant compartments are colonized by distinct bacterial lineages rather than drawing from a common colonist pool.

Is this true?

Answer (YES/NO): NO